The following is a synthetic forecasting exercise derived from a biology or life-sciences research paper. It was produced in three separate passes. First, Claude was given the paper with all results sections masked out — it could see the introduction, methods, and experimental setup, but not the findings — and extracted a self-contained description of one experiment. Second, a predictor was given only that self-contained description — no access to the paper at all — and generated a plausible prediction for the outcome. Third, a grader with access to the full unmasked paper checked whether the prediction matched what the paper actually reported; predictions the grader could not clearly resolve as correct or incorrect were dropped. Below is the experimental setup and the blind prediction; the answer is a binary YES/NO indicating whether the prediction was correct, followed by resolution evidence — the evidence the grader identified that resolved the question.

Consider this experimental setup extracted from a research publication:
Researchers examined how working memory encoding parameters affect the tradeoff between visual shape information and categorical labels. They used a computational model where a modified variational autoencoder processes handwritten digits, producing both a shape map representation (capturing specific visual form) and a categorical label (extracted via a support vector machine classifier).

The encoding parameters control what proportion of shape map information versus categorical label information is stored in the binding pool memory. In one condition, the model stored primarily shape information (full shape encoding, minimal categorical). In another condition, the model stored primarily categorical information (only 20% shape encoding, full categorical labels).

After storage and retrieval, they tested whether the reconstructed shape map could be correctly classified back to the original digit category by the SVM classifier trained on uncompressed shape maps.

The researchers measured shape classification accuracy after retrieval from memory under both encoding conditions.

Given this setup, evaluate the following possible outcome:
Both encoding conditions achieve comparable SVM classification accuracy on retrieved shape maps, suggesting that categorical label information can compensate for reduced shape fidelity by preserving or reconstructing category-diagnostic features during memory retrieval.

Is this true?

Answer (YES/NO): NO